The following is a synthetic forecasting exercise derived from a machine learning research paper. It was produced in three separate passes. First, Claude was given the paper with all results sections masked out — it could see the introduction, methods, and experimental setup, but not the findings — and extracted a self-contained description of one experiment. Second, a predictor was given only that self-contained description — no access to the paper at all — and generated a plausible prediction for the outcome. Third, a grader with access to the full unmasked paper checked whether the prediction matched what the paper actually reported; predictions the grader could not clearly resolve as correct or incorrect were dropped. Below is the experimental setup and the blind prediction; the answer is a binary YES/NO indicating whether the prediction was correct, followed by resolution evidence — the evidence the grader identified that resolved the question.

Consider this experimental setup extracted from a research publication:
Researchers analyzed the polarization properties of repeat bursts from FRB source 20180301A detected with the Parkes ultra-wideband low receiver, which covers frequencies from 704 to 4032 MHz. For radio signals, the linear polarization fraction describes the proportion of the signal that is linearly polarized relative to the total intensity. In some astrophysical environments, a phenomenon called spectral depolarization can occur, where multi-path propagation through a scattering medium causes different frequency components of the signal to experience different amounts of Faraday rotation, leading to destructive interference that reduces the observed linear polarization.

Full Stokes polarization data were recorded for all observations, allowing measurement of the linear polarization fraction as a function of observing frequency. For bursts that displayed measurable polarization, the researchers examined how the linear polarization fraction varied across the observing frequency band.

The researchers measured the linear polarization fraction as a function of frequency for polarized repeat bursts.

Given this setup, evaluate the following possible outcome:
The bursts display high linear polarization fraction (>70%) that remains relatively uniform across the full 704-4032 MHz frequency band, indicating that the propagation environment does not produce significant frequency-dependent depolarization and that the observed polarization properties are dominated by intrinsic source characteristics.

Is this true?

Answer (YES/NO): NO